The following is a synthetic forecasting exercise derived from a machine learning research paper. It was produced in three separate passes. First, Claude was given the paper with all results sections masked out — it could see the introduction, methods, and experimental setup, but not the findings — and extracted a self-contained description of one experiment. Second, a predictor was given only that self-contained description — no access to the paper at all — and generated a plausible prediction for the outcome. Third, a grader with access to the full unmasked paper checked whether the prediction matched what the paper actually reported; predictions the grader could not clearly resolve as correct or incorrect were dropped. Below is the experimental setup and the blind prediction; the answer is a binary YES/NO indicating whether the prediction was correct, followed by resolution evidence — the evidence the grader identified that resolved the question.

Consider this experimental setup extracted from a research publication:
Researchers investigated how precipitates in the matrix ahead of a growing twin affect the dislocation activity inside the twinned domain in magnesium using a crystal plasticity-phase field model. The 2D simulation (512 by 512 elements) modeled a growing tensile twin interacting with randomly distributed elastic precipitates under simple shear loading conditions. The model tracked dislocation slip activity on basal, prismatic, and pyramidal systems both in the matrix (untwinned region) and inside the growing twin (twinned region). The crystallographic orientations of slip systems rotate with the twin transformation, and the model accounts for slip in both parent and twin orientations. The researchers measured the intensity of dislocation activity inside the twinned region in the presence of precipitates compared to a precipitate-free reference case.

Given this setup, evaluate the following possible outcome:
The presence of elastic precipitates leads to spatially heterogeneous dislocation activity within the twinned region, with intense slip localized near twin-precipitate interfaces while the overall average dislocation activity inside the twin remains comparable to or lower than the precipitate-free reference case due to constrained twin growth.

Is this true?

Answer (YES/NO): NO